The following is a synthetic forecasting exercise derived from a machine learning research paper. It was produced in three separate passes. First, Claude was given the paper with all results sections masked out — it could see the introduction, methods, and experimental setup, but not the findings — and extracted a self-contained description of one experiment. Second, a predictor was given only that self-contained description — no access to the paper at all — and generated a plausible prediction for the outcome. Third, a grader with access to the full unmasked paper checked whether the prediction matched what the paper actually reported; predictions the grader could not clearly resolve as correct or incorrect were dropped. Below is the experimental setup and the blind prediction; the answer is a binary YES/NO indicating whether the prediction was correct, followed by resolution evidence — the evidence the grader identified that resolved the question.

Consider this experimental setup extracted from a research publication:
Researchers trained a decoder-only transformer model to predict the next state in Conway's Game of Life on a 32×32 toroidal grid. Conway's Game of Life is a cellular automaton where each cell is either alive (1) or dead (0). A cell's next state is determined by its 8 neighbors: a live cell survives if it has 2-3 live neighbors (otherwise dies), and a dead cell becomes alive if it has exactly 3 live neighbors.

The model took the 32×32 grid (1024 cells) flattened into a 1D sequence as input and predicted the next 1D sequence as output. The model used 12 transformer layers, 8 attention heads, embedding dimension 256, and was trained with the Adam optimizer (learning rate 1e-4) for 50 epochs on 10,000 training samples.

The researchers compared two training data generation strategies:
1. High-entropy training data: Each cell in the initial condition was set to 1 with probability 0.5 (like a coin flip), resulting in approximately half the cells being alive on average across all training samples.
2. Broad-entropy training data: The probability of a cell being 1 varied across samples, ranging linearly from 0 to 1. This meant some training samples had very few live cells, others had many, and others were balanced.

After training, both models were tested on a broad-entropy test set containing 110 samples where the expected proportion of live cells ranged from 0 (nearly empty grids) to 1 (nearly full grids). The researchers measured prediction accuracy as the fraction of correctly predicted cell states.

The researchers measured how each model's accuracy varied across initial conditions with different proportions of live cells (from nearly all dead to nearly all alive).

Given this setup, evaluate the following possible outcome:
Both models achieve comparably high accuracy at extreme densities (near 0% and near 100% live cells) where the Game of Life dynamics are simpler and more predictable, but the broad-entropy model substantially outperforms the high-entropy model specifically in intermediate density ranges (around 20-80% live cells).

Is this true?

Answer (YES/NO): NO